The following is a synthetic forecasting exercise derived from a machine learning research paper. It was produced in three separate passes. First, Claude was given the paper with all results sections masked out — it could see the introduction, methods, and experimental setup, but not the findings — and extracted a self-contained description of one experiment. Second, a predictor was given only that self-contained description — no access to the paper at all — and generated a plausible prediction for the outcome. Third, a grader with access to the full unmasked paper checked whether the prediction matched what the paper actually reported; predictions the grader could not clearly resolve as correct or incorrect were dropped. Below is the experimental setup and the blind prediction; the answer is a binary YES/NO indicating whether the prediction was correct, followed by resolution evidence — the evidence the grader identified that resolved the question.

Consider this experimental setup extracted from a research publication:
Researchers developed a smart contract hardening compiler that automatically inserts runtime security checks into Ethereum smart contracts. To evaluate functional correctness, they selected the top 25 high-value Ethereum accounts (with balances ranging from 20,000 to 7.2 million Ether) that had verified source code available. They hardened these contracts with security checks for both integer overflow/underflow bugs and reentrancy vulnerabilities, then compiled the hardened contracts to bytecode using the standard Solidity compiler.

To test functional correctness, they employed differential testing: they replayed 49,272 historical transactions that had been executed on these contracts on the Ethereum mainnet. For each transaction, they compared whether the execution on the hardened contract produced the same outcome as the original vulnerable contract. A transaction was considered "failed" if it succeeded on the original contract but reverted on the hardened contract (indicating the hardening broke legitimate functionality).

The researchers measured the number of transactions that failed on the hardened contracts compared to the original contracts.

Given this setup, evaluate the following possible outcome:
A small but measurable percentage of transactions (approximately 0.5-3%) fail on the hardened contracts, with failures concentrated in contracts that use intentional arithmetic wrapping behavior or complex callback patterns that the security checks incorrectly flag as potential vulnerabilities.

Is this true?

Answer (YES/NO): NO